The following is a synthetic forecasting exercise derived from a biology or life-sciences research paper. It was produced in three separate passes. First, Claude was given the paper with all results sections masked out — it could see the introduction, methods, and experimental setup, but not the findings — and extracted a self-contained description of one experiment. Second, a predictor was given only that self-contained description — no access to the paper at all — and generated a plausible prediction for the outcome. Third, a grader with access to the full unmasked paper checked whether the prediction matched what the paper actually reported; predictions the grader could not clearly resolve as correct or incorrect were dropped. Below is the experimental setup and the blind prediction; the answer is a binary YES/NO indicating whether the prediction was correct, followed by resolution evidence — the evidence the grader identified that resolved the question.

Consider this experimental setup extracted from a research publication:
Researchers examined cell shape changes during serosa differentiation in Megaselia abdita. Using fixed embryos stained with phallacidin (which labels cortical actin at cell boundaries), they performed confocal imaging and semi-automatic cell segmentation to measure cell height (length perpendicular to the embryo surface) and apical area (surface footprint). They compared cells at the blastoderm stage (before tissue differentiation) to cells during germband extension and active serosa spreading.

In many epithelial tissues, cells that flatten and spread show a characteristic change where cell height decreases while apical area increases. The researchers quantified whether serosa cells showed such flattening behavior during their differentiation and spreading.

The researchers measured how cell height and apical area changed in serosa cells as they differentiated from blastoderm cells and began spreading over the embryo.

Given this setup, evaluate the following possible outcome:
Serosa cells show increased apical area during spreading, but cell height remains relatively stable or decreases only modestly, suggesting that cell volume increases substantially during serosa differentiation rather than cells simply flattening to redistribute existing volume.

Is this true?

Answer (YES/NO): NO